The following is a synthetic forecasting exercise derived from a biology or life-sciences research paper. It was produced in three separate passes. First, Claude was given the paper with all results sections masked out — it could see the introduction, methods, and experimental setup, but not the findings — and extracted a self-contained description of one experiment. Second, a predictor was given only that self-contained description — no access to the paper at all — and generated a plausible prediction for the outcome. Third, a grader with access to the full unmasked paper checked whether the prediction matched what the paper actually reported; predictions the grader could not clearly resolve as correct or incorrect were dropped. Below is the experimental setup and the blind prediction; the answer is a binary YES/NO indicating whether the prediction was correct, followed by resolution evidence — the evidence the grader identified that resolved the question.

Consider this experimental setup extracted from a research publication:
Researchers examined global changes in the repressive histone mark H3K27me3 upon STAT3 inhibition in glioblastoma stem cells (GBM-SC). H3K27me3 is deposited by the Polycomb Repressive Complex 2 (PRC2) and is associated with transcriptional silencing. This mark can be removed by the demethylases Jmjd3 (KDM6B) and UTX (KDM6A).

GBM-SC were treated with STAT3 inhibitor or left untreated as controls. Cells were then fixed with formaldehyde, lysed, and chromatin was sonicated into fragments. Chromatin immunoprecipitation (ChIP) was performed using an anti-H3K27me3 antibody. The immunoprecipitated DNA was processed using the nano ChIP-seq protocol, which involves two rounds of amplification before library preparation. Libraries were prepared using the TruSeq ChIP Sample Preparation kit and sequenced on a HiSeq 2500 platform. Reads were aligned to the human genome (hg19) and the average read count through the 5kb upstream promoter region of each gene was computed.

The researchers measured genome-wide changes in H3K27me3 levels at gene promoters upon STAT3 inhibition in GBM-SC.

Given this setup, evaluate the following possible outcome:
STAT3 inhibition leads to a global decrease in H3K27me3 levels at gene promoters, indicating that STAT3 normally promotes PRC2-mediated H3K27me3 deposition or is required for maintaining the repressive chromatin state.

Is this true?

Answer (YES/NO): YES